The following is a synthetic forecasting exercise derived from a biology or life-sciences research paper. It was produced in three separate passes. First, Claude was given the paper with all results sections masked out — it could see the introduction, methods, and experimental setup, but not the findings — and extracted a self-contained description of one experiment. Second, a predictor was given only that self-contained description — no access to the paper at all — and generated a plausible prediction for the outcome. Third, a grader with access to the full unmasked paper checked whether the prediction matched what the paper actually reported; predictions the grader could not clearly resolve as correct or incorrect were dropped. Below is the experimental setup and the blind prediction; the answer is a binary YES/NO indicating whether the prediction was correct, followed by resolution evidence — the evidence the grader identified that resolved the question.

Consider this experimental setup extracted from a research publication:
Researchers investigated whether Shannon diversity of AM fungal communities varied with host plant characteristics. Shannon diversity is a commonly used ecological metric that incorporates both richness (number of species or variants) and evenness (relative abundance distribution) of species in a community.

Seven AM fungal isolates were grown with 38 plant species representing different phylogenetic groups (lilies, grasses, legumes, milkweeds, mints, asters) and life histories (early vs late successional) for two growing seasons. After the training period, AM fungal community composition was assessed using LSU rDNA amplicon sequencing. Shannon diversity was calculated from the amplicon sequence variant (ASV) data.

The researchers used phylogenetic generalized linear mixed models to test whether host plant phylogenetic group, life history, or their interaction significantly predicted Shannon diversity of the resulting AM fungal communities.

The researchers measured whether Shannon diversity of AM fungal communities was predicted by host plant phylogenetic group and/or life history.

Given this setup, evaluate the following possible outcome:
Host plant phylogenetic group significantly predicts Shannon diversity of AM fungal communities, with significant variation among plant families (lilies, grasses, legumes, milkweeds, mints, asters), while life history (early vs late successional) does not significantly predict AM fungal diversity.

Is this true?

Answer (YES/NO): NO